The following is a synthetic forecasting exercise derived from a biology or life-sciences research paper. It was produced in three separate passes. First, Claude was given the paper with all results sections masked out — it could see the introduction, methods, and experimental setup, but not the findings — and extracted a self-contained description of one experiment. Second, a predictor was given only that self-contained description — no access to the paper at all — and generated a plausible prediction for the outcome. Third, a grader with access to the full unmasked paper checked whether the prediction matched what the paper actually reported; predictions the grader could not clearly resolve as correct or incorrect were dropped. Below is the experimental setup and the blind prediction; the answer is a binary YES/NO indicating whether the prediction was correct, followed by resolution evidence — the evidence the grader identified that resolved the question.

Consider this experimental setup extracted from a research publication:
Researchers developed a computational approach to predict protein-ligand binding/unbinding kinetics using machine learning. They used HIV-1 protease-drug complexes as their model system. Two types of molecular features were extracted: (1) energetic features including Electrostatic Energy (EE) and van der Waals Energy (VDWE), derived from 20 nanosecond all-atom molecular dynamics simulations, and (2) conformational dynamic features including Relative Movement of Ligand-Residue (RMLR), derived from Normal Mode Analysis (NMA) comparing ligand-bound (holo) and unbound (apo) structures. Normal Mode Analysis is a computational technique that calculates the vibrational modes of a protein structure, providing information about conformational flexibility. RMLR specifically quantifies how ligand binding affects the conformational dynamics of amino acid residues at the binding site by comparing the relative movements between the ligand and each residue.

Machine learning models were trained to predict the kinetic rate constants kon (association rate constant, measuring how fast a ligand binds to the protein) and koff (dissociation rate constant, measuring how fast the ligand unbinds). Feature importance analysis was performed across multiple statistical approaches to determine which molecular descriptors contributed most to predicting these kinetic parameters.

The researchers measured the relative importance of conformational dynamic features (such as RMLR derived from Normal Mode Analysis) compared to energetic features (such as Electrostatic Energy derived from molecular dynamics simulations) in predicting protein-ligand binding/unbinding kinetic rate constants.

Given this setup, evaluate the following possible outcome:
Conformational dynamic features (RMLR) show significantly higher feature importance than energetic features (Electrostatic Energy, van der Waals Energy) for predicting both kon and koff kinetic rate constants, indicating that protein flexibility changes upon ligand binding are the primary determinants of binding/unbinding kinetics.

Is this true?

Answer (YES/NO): NO